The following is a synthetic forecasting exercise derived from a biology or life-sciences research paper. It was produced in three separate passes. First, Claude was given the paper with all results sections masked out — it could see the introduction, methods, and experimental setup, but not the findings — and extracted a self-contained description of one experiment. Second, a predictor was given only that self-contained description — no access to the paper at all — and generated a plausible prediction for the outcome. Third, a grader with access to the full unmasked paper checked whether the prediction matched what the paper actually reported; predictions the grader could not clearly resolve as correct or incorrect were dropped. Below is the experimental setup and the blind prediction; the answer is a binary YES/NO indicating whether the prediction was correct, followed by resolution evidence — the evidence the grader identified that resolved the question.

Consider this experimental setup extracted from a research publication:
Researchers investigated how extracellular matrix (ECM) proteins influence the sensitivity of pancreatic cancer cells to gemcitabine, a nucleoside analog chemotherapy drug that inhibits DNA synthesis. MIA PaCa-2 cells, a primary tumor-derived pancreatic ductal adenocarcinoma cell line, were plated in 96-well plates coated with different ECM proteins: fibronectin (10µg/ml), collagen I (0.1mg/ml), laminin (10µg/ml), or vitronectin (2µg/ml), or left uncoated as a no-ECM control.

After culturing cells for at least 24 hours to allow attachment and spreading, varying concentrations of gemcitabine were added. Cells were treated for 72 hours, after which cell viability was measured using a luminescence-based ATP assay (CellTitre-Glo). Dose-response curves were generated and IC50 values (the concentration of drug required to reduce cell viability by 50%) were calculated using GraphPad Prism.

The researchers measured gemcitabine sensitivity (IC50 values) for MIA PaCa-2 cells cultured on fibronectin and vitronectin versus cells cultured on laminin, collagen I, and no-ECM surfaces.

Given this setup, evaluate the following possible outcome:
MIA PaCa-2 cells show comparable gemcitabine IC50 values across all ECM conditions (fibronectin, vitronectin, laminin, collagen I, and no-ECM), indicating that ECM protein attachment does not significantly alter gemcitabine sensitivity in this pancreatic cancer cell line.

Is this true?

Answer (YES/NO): NO